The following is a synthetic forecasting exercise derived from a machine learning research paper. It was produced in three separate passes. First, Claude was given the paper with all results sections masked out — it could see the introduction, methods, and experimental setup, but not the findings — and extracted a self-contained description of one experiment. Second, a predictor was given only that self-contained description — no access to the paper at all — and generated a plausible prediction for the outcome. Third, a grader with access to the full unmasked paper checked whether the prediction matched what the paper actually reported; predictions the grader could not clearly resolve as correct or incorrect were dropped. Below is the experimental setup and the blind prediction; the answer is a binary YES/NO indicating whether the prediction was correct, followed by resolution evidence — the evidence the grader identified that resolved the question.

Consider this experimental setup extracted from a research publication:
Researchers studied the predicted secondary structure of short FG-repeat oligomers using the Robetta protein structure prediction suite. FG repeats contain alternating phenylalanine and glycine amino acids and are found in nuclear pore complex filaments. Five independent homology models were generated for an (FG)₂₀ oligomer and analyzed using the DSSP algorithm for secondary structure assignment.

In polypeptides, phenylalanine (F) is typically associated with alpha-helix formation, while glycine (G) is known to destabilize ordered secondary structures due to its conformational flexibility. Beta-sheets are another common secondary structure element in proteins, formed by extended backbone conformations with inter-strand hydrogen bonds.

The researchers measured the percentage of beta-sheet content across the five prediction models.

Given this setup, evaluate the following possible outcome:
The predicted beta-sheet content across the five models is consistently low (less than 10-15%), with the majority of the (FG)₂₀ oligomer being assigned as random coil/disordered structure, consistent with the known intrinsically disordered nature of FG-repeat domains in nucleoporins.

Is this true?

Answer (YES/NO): NO